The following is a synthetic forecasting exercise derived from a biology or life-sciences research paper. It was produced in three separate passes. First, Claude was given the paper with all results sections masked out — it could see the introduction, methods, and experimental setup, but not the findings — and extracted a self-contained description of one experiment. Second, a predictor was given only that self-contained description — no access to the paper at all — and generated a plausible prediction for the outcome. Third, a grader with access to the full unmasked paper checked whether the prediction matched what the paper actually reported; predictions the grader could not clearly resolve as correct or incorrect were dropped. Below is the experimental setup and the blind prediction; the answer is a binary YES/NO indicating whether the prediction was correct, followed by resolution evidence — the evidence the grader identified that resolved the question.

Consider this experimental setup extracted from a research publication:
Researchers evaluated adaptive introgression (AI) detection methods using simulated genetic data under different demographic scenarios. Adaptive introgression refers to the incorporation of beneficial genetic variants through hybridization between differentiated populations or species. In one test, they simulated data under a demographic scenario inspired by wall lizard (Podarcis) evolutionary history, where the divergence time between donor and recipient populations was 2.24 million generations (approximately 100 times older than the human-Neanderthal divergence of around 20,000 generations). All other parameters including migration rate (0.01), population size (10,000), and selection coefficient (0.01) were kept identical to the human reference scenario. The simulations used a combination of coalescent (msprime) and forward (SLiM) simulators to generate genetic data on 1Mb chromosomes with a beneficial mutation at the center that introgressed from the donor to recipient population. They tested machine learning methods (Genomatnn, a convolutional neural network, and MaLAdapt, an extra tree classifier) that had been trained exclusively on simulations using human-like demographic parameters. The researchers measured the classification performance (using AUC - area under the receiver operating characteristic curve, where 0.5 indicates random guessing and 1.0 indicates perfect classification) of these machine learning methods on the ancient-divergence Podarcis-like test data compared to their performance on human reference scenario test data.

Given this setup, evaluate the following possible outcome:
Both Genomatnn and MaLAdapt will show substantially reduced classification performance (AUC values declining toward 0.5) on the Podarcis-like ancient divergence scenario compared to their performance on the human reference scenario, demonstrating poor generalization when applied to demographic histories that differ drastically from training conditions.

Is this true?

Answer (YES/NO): NO